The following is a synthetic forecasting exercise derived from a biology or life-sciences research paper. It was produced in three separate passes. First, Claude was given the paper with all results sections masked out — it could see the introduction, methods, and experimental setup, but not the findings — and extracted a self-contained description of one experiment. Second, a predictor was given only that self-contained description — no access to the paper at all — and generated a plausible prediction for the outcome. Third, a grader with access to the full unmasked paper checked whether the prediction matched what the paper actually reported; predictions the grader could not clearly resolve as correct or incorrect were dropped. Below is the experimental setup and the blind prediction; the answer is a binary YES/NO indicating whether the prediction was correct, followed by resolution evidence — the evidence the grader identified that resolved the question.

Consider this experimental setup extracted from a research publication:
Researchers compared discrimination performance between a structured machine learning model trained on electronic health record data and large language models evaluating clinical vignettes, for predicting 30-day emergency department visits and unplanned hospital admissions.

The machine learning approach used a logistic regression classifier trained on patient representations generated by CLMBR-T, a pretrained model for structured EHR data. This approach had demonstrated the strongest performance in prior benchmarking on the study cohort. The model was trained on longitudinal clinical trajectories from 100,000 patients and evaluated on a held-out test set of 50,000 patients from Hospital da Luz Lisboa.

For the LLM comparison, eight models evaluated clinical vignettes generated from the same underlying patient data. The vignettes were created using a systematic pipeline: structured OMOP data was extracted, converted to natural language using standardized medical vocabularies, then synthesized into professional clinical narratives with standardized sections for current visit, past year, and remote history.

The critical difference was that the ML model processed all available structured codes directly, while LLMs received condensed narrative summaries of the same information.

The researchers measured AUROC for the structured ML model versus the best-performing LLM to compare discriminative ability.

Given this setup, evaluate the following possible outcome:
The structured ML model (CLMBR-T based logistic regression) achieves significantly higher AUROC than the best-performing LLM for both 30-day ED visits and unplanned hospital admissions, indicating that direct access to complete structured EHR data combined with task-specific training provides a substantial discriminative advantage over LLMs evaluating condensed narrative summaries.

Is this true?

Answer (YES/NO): YES